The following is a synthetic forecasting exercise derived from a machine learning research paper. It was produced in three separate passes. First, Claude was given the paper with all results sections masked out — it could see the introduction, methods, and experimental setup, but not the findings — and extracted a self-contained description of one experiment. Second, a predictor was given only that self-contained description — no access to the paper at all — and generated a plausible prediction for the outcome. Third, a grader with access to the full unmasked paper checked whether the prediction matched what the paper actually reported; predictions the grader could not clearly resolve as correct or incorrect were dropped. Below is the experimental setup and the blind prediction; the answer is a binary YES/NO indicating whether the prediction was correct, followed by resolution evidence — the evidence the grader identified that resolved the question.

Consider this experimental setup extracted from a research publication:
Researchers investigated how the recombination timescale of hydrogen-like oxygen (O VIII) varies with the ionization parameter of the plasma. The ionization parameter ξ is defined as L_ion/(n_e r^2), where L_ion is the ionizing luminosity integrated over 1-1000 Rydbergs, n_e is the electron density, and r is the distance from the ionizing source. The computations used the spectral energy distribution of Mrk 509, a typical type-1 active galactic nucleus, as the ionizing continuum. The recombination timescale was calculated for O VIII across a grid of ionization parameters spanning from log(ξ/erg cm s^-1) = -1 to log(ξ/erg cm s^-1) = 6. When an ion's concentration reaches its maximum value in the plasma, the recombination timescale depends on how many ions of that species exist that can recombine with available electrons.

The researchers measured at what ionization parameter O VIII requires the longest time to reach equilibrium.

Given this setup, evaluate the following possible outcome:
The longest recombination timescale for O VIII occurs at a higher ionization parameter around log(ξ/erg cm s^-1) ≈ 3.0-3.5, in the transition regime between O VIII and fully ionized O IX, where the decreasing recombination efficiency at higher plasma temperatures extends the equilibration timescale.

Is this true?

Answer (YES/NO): NO